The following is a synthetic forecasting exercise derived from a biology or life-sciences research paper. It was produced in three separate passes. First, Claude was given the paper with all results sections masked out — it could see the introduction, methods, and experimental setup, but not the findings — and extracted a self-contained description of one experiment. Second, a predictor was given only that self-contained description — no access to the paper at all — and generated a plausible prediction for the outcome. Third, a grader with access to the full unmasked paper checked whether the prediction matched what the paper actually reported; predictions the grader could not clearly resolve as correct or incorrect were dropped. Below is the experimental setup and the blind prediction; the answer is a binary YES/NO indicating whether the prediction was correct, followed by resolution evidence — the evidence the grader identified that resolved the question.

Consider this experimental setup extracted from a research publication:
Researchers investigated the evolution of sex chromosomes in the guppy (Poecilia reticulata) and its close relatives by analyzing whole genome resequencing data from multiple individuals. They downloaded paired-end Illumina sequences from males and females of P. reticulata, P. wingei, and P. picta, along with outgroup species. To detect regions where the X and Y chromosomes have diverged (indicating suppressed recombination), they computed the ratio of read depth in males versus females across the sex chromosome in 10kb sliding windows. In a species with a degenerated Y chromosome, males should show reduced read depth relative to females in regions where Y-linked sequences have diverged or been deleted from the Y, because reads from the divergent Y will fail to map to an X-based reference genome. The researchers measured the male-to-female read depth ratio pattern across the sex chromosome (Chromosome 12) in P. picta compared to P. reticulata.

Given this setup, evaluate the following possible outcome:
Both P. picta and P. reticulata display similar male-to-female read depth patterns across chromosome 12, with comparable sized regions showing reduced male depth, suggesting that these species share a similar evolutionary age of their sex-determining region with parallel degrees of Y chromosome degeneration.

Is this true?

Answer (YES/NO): NO